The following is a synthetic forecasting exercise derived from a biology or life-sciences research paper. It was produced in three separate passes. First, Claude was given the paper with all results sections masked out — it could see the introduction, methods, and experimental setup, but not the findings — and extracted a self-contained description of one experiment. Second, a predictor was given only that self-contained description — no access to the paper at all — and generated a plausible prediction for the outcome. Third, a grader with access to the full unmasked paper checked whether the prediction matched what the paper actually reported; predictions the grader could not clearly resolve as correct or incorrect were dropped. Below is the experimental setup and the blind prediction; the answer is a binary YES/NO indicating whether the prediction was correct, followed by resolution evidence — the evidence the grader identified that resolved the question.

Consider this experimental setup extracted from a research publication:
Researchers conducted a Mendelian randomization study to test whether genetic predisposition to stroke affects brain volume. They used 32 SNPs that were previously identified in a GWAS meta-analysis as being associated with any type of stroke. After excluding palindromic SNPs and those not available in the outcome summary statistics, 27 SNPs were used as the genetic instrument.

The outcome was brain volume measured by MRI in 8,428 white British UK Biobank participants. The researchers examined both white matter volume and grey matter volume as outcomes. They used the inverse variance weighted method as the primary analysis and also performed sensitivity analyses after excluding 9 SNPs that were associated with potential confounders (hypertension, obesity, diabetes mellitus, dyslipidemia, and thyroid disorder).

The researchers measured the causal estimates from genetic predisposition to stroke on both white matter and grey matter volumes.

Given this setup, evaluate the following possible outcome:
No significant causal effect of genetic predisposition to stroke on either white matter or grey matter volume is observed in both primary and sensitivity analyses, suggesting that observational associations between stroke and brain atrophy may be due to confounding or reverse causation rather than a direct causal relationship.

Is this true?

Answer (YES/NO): YES